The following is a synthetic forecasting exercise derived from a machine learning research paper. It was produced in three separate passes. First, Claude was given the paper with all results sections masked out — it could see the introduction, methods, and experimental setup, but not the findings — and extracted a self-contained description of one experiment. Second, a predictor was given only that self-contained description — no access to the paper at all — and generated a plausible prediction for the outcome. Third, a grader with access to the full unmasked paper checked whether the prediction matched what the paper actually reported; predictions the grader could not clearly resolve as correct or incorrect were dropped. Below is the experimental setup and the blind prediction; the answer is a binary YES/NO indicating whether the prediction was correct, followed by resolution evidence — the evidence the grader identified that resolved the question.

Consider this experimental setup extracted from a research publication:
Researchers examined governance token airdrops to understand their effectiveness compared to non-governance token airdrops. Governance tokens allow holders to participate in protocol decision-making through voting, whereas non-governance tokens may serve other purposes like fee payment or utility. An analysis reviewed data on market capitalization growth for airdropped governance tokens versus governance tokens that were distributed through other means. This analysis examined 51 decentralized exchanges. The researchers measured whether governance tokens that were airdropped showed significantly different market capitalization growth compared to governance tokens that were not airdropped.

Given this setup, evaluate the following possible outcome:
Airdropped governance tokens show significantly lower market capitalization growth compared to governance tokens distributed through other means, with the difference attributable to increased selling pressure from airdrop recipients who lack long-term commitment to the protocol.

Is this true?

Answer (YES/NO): NO